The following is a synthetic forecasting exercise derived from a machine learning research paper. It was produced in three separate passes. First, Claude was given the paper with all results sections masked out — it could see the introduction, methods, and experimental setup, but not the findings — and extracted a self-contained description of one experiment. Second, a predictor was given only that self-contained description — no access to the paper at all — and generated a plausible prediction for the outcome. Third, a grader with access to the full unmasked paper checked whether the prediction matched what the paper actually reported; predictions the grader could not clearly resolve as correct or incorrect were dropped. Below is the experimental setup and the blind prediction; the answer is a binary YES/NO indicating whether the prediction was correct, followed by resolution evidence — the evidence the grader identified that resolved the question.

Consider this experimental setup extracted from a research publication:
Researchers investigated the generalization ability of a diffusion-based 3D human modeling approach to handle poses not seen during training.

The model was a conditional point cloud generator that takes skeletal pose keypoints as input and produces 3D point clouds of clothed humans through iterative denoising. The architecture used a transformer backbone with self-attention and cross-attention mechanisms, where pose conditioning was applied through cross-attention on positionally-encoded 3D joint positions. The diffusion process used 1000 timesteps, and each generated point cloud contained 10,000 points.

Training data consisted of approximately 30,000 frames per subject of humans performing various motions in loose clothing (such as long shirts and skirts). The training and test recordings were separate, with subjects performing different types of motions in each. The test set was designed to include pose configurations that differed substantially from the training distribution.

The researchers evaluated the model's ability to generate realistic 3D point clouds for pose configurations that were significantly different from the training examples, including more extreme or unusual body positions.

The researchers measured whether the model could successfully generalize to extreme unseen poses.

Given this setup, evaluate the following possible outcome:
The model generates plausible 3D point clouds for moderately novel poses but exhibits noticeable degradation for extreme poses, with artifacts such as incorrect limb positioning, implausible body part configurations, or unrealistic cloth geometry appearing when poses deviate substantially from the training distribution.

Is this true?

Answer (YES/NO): YES